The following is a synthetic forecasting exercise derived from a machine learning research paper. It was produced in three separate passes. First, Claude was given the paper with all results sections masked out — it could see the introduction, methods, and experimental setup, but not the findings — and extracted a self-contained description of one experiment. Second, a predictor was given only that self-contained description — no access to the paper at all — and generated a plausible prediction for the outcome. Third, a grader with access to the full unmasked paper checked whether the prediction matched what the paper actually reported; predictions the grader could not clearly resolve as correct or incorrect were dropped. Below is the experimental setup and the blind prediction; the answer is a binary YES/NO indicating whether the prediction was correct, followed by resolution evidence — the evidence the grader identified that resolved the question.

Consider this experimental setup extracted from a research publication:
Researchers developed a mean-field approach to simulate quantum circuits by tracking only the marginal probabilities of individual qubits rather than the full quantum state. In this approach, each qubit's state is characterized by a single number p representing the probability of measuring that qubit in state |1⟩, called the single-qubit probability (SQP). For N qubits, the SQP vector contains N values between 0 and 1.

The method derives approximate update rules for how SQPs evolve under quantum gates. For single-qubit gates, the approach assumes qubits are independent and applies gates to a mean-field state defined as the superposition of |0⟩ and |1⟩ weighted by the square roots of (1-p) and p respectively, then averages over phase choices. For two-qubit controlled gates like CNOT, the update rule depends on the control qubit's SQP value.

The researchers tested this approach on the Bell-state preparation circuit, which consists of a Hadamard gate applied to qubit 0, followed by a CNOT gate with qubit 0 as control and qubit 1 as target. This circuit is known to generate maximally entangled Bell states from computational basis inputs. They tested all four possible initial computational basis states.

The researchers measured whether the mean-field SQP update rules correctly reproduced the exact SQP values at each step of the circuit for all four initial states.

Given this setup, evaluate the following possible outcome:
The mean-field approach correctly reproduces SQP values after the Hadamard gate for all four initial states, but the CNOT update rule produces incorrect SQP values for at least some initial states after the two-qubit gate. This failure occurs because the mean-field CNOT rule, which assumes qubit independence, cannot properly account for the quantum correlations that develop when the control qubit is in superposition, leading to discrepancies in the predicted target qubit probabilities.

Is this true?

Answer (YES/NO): NO